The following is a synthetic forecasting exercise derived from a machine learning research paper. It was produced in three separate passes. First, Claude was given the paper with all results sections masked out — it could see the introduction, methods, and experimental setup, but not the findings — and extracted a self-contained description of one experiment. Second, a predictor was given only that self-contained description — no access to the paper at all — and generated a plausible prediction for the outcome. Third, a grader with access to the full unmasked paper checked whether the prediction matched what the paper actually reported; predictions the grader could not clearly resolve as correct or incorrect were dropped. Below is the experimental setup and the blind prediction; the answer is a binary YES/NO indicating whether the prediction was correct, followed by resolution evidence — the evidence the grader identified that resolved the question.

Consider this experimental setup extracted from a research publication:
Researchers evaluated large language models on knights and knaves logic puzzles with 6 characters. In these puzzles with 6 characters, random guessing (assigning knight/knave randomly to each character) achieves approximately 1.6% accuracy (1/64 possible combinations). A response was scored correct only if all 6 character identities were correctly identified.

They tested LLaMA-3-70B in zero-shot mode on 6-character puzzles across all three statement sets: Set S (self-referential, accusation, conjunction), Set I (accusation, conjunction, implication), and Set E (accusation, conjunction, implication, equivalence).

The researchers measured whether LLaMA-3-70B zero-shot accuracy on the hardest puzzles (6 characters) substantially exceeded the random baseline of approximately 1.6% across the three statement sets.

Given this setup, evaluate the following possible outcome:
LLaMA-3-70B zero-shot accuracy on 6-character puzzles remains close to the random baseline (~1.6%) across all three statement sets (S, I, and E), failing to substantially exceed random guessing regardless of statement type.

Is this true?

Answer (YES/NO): NO